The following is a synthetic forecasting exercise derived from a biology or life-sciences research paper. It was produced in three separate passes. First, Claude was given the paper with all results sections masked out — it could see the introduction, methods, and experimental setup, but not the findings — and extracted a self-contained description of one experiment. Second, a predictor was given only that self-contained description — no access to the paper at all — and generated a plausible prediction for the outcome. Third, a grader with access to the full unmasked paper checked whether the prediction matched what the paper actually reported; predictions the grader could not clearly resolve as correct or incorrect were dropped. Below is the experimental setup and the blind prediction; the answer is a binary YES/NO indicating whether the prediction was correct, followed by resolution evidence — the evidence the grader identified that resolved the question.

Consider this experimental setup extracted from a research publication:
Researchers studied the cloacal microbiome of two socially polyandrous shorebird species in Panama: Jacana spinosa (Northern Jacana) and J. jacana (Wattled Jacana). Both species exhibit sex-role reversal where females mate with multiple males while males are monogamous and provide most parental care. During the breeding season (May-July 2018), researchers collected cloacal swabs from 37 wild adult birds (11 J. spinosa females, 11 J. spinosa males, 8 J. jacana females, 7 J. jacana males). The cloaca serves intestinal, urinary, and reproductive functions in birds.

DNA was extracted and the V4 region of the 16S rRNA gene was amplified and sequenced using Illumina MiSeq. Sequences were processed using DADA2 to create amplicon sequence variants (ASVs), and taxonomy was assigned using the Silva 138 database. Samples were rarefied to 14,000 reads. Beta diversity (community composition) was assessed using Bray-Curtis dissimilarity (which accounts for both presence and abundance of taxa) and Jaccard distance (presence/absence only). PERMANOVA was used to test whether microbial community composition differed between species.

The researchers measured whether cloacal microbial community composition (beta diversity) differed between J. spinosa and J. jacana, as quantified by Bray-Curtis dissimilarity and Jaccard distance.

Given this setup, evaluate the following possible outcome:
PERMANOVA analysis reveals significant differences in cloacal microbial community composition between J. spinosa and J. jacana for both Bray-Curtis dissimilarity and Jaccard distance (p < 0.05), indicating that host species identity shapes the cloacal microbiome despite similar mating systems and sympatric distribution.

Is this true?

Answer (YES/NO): NO